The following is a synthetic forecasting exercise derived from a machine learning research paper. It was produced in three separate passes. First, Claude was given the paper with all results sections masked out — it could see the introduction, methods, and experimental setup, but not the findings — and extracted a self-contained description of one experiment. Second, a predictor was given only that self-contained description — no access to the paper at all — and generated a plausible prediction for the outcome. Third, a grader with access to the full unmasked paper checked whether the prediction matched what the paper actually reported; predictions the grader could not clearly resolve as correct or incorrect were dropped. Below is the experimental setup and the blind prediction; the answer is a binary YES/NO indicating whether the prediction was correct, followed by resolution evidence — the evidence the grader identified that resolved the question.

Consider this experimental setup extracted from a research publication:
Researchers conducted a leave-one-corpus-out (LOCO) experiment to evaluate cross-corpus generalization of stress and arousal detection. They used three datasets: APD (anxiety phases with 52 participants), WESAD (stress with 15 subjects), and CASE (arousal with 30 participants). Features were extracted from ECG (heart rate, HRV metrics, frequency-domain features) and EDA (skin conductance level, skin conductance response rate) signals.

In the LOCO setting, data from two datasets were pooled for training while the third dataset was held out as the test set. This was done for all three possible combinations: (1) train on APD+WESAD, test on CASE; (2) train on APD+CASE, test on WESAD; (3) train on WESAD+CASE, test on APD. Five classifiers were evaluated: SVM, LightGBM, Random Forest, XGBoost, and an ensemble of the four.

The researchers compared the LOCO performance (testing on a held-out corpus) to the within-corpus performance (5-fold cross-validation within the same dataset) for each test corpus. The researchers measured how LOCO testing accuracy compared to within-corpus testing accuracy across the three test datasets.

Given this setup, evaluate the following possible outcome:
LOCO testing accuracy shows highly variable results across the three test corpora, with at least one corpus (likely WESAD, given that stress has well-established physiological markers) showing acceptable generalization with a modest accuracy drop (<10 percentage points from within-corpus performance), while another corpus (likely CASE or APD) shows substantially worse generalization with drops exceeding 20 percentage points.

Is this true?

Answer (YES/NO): NO